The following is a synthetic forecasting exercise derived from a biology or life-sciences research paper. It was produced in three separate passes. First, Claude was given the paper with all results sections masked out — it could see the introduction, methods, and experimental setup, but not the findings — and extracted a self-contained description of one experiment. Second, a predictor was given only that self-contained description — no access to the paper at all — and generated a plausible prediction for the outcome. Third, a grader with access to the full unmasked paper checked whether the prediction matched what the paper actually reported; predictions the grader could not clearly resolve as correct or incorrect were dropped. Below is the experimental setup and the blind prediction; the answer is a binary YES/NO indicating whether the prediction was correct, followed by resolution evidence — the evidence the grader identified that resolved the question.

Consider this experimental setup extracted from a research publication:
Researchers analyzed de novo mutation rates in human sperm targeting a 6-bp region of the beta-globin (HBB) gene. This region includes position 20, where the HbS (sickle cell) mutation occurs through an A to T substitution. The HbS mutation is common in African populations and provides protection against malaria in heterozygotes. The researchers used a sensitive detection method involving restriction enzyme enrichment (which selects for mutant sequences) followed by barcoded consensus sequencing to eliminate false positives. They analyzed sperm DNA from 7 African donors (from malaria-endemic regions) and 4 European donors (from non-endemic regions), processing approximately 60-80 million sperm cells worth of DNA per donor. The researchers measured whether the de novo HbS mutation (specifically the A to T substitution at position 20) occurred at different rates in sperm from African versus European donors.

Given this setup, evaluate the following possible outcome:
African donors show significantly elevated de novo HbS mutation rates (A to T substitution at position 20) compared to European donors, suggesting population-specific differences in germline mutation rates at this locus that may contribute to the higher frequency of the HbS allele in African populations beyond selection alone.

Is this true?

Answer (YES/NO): YES